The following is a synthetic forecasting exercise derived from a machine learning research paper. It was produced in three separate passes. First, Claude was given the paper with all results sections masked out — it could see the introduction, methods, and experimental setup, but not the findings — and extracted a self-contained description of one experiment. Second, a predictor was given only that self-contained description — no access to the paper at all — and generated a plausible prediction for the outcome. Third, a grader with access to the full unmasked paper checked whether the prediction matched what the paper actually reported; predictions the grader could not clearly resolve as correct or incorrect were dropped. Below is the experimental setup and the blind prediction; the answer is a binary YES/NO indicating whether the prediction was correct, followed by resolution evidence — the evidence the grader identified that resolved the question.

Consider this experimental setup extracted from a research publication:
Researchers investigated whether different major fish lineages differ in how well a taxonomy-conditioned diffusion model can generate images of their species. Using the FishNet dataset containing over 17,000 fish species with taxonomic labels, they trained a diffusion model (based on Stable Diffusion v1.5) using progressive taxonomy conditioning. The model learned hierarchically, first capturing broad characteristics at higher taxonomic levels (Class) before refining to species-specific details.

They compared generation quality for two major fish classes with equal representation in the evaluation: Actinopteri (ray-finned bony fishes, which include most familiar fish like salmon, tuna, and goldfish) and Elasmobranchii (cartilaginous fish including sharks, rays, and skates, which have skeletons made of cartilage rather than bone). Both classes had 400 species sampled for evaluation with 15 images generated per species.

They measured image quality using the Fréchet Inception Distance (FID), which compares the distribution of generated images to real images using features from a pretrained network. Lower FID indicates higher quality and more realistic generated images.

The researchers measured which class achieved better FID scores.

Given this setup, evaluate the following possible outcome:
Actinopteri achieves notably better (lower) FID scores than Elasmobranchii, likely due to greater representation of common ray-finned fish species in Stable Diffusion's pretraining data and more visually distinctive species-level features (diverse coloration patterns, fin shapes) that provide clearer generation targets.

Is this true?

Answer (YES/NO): YES